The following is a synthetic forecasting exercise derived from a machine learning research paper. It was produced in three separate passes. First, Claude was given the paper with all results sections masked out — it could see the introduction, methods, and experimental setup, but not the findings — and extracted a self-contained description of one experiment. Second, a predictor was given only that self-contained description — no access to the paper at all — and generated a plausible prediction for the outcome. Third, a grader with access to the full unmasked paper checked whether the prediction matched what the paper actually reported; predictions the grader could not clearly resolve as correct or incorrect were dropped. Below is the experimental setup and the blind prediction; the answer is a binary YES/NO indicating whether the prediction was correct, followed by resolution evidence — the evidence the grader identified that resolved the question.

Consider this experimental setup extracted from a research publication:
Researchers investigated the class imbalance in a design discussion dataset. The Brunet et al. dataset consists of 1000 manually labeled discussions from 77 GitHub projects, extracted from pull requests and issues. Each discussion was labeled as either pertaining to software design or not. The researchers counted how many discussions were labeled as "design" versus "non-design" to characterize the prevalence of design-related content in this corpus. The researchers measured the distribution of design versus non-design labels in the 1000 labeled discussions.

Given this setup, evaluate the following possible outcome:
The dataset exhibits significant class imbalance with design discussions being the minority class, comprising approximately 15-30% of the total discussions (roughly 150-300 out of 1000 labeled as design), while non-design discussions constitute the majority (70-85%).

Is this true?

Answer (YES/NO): YES